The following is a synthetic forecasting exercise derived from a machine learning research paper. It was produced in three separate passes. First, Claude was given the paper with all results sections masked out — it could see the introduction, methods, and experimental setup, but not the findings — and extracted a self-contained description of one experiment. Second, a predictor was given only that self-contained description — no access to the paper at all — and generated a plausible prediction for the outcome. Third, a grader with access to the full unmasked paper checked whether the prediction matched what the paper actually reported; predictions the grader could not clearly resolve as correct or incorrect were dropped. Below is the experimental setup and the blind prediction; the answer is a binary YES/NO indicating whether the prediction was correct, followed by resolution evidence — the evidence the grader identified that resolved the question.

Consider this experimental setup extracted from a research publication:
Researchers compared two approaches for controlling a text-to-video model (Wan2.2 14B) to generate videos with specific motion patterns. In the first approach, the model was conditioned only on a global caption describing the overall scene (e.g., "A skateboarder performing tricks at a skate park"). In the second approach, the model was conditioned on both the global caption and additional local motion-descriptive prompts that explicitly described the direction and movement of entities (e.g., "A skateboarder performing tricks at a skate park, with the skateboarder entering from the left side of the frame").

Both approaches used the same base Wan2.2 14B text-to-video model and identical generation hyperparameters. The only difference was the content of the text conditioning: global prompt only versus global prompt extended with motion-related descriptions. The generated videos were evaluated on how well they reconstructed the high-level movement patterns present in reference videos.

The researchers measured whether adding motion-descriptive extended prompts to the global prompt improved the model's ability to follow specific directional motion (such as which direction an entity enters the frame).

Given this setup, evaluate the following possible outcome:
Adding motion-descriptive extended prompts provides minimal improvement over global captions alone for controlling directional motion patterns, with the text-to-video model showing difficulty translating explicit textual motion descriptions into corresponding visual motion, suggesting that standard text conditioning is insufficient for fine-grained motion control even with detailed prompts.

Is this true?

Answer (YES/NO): NO